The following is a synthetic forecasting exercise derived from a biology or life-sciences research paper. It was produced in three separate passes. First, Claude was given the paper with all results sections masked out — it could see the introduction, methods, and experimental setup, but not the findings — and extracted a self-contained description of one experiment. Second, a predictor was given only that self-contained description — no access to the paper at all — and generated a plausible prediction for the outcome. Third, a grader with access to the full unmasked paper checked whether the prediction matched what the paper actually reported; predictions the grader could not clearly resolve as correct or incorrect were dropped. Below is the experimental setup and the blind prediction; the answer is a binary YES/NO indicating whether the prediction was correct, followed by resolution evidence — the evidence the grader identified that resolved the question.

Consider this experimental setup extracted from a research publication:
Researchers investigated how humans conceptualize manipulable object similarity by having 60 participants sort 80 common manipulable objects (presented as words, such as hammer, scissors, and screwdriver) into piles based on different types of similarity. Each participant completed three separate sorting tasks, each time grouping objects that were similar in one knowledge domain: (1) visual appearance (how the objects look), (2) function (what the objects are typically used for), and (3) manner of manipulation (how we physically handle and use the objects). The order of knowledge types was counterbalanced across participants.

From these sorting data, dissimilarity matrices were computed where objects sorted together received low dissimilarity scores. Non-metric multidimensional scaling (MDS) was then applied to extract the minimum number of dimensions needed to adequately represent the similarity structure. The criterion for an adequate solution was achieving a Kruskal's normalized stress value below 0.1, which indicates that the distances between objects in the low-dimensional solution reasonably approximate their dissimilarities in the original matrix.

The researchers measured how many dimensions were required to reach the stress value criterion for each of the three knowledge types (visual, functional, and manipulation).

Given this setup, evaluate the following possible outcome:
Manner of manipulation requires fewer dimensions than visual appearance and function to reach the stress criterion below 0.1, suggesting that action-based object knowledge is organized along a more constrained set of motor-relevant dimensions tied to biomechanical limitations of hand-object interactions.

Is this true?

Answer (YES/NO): NO